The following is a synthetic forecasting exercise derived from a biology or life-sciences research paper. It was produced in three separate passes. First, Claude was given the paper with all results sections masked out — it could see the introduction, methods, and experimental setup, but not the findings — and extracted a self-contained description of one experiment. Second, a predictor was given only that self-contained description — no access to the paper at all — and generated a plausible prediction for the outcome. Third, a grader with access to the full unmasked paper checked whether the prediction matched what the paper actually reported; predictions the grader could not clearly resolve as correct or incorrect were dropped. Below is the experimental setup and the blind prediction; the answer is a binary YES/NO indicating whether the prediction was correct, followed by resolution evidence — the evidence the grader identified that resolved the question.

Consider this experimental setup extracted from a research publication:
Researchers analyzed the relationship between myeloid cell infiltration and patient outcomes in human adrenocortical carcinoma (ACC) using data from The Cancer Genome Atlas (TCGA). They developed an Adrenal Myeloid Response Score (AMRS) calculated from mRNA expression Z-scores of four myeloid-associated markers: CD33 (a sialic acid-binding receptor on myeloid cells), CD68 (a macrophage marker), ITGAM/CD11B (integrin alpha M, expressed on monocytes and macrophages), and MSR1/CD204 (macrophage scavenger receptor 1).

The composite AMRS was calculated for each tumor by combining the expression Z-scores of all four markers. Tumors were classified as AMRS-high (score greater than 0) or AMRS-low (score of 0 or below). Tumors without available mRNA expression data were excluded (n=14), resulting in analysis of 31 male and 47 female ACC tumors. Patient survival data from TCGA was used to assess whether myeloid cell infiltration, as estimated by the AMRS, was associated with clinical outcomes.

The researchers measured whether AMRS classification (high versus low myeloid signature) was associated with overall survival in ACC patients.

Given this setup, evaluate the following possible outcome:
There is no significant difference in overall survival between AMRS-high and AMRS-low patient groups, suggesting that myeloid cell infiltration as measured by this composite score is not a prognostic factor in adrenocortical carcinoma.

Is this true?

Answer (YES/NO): NO